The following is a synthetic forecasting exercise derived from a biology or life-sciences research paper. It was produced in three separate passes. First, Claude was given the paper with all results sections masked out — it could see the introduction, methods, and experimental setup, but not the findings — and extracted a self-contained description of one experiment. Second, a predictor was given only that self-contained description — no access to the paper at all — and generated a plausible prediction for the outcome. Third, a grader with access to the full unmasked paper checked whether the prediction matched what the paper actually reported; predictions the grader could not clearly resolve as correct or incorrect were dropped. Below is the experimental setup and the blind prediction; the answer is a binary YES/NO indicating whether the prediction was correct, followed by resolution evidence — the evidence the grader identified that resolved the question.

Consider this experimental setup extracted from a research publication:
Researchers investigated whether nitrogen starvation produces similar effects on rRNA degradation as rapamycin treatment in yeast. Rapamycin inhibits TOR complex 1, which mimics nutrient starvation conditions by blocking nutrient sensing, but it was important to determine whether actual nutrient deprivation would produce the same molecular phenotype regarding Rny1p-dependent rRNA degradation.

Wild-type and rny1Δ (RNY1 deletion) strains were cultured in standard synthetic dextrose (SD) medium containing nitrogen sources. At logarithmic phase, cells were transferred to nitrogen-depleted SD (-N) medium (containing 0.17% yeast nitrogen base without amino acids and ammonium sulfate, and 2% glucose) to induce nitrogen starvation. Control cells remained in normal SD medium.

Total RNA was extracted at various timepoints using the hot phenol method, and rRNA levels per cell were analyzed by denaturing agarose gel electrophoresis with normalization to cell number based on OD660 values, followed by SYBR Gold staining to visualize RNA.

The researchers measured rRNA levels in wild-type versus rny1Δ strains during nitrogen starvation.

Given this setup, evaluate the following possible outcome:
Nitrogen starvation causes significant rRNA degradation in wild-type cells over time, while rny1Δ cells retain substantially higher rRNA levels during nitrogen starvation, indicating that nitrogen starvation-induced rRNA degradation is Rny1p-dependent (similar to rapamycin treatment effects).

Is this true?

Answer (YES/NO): YES